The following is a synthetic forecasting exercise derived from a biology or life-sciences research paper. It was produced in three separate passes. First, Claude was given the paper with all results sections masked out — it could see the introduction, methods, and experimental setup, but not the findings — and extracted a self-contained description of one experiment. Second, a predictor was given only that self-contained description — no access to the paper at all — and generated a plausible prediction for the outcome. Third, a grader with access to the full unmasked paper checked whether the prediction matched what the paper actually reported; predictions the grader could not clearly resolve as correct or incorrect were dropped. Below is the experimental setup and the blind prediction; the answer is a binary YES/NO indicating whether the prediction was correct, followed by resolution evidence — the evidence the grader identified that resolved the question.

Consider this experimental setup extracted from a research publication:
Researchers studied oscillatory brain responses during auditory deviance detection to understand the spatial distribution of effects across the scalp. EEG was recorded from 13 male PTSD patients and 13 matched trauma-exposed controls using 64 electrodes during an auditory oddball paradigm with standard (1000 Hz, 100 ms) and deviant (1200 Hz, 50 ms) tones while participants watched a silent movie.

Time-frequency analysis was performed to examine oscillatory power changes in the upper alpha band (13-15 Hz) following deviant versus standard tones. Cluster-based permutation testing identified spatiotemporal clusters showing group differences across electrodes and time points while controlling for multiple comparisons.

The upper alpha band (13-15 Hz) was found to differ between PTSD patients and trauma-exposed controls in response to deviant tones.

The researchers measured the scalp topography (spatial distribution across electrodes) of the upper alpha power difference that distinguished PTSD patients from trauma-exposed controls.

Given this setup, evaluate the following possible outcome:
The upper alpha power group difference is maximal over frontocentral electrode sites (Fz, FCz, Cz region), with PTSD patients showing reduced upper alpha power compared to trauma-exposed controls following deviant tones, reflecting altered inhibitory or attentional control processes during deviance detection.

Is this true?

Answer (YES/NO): NO